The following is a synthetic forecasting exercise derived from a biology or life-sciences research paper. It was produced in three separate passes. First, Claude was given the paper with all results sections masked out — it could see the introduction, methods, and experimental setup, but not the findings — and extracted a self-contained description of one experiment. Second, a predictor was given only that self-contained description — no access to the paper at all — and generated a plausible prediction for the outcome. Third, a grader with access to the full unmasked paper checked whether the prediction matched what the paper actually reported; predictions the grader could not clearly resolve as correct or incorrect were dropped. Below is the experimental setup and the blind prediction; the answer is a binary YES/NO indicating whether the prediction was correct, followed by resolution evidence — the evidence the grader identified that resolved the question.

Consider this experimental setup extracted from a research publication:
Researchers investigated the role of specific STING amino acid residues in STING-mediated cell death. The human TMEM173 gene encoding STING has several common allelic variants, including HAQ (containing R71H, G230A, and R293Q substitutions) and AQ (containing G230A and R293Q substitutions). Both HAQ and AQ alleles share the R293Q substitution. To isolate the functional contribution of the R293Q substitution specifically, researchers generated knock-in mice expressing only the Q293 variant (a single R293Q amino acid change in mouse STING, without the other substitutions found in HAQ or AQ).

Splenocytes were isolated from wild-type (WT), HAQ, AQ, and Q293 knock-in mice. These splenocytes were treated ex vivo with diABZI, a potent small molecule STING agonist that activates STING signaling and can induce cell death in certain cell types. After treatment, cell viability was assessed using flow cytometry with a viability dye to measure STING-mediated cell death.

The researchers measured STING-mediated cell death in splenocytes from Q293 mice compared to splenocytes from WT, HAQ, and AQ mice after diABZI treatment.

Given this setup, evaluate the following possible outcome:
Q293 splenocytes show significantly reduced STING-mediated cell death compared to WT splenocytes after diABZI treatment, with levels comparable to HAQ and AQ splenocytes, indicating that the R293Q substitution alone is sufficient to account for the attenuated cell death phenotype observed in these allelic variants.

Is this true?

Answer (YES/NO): YES